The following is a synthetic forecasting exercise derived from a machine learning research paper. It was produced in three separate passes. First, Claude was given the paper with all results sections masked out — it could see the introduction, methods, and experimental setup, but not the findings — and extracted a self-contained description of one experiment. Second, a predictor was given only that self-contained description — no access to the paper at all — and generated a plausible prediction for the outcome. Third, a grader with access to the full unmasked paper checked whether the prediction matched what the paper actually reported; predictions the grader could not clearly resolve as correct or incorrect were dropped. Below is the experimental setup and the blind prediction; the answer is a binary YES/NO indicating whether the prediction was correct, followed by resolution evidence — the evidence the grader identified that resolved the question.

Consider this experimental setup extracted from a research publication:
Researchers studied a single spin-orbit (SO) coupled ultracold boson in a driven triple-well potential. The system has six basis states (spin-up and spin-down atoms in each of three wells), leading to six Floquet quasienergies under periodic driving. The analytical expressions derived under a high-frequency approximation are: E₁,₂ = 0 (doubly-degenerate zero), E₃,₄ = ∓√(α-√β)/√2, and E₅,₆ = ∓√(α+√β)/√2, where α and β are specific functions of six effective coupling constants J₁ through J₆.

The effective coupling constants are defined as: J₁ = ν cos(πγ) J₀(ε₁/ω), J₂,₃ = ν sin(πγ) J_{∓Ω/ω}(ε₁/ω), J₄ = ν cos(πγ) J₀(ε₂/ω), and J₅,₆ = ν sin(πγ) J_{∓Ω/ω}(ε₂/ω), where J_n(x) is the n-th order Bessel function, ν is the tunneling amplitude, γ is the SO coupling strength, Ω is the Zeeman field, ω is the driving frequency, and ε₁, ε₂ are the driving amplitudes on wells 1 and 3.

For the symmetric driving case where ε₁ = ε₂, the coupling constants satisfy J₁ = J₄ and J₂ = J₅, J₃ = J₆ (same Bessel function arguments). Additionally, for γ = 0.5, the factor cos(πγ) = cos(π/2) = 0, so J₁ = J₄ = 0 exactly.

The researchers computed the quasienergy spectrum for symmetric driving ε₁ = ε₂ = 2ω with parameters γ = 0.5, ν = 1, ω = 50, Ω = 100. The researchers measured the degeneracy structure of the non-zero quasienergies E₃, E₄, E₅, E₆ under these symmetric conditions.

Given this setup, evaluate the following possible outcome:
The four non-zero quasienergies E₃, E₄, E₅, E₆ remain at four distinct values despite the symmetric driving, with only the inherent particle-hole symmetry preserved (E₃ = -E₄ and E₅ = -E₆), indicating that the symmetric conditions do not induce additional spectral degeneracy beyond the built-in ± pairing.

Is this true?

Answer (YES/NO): NO